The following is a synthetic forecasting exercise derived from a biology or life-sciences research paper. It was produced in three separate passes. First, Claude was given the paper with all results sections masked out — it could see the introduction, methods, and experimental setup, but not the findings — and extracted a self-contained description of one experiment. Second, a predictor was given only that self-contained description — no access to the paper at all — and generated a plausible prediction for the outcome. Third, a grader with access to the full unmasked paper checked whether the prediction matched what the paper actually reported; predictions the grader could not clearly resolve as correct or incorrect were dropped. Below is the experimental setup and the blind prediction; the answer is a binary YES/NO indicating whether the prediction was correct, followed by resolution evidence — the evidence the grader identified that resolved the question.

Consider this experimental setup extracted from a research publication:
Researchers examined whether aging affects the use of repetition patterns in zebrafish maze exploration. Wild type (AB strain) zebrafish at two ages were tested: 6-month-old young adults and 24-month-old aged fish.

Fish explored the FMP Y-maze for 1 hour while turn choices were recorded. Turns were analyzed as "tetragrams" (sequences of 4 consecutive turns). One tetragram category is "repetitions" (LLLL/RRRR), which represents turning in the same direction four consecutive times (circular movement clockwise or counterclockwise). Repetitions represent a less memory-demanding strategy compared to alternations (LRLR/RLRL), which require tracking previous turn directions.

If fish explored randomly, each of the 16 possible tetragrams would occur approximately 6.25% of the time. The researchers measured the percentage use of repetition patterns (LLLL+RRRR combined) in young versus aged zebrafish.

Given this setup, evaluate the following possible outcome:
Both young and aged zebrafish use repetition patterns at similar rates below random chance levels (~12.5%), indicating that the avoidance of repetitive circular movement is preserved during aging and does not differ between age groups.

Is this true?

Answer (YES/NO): NO